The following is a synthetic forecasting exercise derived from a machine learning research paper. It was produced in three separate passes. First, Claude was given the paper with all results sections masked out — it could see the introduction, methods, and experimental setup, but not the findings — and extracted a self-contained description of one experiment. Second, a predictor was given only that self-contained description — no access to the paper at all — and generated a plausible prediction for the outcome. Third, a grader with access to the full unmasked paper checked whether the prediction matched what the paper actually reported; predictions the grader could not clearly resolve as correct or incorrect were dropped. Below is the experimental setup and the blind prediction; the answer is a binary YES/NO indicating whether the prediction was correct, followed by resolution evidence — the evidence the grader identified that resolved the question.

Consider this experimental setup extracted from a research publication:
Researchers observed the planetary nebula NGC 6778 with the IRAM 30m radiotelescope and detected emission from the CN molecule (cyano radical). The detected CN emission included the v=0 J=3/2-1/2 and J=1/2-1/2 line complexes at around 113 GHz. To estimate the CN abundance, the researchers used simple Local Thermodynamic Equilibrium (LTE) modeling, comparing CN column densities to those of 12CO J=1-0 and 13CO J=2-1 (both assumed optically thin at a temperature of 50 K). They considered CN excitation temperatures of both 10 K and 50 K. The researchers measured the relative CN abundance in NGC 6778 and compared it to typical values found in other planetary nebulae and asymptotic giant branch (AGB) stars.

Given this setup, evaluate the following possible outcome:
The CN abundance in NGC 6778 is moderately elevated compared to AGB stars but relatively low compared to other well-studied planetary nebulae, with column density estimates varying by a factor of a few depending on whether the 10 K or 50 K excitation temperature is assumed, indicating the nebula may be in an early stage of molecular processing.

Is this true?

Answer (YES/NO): NO